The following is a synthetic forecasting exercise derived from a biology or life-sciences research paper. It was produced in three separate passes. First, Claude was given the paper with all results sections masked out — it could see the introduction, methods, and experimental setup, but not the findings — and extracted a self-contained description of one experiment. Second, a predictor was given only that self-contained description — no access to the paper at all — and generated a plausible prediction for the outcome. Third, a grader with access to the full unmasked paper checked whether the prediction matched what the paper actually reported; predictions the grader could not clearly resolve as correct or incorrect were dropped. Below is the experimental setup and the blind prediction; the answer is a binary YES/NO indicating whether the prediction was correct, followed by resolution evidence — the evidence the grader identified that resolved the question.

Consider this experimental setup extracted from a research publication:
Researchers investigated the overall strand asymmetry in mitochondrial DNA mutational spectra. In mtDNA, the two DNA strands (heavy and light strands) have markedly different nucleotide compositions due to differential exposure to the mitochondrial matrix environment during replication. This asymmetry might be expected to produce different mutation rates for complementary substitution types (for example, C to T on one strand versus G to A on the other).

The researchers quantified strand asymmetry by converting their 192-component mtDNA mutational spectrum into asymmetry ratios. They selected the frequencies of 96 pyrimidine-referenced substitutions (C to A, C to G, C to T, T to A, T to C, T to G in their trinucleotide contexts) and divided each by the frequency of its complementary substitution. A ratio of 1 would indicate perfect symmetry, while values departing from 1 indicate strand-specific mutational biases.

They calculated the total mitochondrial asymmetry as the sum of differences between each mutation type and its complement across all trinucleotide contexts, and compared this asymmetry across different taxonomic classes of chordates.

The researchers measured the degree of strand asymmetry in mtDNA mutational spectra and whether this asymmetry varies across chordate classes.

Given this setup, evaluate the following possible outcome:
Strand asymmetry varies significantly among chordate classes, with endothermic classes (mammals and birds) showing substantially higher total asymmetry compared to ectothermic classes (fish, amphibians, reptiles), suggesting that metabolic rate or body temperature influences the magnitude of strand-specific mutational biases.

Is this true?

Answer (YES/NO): YES